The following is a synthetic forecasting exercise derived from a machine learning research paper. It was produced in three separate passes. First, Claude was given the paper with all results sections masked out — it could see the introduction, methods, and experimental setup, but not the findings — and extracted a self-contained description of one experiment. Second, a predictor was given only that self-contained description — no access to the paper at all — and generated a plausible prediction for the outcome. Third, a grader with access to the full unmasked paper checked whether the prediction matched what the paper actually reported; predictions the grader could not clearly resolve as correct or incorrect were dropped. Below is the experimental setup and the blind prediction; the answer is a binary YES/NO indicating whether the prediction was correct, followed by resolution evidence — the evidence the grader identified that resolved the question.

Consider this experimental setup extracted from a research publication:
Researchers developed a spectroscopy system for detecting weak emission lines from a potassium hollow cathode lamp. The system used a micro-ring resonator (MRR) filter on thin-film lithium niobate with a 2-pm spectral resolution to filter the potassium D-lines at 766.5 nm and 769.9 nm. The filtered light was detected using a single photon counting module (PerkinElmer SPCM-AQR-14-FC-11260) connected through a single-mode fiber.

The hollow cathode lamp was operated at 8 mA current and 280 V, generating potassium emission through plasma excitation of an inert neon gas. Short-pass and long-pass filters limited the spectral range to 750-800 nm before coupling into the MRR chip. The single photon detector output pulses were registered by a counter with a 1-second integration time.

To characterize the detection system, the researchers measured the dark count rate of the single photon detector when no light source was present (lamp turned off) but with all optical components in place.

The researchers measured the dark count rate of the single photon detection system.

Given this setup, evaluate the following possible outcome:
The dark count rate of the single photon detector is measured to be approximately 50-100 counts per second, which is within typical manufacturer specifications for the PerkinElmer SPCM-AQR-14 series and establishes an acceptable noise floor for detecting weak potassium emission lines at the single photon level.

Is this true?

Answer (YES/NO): NO